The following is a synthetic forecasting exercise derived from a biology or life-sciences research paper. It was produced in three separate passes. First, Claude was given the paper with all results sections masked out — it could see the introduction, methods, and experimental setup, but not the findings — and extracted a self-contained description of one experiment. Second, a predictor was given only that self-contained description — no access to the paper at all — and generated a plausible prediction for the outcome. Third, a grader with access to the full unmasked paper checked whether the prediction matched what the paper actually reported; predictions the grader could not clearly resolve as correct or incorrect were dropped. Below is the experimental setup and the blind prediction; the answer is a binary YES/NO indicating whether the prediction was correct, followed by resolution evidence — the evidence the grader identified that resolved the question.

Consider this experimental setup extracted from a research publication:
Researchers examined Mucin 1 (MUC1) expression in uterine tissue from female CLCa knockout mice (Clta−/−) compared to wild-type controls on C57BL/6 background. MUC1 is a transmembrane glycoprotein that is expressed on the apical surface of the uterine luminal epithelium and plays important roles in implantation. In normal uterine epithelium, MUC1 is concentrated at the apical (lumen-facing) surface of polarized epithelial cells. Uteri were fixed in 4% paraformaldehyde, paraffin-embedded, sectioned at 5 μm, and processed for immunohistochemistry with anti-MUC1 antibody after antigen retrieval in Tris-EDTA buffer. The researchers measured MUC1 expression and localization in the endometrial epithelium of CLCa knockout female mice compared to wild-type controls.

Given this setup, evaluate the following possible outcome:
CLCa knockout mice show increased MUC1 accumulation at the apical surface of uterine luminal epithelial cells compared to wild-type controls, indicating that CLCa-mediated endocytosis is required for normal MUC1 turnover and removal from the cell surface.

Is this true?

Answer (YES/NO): NO